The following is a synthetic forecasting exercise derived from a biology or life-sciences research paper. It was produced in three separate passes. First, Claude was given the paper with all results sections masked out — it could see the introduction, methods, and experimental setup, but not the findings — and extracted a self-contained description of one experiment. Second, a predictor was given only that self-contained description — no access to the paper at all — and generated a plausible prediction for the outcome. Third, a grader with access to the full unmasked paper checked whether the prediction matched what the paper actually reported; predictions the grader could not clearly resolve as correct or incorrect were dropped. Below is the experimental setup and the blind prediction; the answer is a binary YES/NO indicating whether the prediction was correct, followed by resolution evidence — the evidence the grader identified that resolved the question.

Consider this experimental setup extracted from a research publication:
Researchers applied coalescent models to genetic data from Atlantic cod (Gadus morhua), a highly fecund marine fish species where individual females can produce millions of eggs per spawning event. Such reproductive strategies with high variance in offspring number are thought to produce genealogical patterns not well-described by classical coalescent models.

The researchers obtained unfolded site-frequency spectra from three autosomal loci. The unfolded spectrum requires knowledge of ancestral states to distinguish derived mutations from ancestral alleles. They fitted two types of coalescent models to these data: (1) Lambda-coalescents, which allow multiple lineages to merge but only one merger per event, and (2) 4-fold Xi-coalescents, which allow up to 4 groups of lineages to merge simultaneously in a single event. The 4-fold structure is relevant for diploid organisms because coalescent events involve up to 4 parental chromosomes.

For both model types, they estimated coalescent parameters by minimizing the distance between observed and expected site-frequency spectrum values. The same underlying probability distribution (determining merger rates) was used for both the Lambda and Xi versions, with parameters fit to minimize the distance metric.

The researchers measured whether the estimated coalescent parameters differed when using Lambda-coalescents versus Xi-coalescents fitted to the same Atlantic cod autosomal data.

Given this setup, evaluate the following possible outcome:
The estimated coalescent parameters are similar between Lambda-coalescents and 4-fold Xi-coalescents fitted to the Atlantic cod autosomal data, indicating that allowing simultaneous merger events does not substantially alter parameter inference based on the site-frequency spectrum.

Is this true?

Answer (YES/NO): NO